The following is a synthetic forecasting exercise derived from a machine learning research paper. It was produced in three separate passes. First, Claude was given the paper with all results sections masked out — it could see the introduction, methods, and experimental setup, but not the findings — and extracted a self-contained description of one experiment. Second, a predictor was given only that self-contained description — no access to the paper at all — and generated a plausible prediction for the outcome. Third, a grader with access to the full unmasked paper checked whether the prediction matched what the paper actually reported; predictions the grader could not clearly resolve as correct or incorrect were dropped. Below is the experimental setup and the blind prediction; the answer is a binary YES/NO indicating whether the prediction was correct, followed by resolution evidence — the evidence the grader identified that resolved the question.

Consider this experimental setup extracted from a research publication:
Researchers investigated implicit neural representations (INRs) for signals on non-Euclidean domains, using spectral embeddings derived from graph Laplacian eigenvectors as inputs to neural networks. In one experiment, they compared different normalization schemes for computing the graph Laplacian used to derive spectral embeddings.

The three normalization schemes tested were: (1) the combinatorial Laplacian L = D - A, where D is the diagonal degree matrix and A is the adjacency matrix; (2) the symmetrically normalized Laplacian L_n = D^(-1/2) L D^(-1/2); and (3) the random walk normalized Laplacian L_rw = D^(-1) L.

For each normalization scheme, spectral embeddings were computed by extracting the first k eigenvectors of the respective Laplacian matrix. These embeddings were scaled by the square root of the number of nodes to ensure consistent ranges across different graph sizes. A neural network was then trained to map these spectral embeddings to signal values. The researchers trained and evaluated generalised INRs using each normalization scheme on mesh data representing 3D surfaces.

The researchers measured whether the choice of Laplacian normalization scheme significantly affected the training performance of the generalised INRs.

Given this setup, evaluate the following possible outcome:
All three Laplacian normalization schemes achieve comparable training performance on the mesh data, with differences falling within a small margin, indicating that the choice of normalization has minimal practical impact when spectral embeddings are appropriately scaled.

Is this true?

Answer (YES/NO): YES